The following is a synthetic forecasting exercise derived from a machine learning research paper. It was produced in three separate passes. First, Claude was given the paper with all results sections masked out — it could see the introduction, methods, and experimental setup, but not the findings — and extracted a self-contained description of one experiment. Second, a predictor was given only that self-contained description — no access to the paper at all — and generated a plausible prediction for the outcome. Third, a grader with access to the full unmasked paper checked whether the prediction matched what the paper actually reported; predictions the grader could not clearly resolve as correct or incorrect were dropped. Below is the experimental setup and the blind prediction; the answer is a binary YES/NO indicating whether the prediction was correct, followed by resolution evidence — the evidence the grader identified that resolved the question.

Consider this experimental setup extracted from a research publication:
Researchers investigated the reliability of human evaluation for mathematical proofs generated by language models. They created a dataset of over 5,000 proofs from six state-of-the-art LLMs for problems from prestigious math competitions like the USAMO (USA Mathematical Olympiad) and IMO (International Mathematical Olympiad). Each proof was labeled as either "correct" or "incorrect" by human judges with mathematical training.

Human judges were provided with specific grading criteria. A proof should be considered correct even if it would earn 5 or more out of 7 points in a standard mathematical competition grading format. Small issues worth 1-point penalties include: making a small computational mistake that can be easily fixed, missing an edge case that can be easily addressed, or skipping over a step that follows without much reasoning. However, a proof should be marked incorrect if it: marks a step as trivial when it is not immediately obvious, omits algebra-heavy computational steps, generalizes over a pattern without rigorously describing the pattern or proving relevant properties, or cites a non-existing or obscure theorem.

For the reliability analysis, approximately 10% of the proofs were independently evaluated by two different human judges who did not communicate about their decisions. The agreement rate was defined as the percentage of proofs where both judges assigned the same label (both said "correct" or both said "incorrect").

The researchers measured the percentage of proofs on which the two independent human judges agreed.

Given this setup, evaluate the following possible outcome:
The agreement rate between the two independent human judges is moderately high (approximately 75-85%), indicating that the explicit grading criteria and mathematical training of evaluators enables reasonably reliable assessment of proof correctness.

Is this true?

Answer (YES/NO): NO